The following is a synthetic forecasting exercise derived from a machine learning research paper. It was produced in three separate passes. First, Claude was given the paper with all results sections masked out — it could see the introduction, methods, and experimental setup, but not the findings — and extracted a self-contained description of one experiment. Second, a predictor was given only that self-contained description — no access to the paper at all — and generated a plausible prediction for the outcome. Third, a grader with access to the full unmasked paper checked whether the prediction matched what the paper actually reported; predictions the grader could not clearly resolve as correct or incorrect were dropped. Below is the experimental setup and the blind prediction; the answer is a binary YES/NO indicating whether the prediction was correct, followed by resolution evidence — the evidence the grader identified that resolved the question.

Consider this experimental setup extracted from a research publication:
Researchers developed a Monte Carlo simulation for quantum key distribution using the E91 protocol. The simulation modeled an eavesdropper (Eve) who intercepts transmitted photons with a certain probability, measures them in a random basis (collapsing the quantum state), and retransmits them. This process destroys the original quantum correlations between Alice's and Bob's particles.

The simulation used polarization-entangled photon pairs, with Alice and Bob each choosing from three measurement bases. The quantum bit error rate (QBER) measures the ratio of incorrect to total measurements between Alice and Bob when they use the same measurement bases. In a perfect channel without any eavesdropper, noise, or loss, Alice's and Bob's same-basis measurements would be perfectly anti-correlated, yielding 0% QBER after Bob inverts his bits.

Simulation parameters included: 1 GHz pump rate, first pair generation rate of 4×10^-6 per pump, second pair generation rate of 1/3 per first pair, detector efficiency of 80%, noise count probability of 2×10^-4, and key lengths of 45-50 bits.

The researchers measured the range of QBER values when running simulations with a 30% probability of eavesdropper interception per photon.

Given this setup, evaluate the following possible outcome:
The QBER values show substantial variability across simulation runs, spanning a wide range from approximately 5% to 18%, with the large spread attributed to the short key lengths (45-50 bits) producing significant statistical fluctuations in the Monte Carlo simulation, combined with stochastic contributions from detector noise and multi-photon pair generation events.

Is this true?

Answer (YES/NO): NO